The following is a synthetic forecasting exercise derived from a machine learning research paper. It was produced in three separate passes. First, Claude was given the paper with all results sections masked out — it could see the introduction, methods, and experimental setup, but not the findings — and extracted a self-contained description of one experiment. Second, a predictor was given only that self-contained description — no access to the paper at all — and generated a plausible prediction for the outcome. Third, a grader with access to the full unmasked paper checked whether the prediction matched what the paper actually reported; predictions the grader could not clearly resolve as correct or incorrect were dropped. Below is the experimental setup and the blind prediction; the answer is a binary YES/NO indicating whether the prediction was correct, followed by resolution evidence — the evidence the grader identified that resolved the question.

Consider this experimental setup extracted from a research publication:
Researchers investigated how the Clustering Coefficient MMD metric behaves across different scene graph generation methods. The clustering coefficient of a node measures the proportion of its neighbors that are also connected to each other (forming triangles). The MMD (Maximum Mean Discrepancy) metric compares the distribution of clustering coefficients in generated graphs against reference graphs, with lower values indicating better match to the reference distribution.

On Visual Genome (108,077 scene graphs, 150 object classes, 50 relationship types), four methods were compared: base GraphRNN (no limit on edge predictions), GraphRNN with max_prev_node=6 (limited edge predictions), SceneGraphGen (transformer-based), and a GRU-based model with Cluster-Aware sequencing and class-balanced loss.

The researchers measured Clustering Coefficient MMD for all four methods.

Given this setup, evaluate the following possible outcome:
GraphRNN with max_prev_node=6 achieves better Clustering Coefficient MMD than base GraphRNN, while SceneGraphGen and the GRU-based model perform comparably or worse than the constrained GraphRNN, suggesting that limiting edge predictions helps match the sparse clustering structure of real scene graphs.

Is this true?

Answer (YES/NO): NO